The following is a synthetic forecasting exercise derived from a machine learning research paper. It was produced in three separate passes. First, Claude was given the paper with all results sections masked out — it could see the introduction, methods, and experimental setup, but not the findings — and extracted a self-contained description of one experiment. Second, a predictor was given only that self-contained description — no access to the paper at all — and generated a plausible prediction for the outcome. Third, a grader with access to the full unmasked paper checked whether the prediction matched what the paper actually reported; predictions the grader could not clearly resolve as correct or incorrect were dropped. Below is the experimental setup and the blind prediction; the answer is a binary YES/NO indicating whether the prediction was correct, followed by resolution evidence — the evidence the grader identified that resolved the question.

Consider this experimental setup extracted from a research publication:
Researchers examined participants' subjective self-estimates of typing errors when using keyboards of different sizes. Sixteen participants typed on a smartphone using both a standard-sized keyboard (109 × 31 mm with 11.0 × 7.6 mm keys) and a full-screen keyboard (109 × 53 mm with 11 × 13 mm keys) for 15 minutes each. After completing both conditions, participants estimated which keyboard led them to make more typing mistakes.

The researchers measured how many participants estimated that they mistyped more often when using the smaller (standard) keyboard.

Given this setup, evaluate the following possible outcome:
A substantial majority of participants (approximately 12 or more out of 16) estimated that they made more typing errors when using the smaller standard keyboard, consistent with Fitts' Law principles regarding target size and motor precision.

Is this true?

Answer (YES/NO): YES